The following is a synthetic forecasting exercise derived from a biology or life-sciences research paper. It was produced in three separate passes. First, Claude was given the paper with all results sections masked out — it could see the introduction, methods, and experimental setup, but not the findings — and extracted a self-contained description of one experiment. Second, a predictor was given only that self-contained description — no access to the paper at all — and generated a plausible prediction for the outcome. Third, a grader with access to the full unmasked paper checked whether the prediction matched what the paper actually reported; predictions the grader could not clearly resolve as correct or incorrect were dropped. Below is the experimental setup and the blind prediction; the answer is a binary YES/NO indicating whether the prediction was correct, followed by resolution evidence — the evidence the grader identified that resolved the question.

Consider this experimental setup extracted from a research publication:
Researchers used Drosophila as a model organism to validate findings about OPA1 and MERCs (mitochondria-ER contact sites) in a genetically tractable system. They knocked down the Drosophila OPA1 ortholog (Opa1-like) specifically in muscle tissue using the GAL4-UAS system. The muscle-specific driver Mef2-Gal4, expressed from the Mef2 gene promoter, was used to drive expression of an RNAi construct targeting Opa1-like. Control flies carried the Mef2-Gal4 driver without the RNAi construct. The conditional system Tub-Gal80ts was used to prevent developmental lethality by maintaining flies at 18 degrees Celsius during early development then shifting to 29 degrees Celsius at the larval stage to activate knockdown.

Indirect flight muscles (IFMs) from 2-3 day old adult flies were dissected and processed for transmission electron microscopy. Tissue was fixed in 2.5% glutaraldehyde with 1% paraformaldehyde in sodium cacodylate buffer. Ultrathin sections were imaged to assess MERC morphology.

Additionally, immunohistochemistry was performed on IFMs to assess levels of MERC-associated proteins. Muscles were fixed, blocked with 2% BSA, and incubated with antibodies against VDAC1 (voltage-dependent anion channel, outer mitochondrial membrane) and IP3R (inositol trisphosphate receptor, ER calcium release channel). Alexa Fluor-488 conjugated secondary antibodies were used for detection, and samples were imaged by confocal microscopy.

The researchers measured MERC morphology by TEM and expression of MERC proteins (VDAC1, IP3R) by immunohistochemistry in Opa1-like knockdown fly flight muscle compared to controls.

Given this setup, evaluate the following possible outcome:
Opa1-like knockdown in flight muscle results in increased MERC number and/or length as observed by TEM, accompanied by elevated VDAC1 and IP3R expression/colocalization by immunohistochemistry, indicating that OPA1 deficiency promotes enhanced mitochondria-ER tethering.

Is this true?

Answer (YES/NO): NO